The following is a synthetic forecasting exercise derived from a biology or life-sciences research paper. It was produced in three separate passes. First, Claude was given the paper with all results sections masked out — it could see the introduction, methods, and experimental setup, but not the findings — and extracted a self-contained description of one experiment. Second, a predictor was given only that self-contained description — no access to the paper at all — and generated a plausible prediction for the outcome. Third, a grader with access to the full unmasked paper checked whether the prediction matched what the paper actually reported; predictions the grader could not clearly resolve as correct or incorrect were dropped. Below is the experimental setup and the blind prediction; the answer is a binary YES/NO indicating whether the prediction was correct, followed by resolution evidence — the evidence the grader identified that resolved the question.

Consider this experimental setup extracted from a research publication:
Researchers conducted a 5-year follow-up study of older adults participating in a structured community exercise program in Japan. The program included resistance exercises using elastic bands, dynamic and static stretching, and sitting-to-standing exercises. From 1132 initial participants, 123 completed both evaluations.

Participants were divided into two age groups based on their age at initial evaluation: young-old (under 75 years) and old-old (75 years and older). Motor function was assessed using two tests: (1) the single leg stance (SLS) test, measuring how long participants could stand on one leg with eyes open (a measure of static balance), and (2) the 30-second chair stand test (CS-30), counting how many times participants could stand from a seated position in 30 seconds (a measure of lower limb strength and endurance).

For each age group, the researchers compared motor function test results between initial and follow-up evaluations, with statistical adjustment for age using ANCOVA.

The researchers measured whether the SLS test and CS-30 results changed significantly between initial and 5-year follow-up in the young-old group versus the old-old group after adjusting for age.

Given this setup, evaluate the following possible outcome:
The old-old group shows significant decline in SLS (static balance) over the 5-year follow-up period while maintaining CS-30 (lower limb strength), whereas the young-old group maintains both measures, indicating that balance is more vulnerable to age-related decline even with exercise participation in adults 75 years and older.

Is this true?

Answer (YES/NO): NO